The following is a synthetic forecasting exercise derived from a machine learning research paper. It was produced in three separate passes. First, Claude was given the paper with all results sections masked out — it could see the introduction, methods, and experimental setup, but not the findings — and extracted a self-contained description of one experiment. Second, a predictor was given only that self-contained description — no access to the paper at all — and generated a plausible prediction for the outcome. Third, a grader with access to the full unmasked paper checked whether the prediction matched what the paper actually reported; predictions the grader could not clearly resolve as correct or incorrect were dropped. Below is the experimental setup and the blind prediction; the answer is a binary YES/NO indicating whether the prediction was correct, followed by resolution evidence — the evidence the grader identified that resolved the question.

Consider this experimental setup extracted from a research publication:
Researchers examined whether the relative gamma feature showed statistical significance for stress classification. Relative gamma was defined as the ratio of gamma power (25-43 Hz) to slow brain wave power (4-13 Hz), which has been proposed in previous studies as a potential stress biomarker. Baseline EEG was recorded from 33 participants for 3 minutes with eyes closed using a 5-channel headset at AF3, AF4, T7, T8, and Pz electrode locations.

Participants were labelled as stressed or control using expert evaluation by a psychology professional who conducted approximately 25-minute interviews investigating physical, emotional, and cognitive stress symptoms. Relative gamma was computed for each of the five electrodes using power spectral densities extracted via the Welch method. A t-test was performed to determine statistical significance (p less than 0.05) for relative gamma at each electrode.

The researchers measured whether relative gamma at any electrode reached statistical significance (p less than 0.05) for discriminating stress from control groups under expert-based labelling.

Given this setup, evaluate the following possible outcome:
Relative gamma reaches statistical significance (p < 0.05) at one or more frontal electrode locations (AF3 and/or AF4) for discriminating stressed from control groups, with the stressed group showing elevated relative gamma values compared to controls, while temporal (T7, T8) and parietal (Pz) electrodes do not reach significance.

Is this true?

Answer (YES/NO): NO